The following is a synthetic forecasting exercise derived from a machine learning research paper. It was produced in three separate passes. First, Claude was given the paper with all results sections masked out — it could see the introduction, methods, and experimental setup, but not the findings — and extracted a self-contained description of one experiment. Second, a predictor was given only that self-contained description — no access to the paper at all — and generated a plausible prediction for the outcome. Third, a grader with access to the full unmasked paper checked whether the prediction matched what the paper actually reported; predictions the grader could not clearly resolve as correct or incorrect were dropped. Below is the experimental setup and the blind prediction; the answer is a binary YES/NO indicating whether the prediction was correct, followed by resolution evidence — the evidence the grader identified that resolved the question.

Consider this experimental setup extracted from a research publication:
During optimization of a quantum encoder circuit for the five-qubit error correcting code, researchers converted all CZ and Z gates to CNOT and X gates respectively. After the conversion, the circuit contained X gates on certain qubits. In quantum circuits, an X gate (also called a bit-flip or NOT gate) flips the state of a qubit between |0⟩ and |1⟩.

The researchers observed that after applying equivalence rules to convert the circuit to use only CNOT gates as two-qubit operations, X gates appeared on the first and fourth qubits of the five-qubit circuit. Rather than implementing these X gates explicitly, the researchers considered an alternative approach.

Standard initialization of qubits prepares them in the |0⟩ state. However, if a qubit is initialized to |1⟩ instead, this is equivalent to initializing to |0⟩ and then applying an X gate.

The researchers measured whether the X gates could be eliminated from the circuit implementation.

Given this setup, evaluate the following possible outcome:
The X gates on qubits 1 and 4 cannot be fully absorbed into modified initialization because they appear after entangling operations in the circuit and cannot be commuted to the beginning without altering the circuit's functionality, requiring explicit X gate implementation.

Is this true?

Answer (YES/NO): NO